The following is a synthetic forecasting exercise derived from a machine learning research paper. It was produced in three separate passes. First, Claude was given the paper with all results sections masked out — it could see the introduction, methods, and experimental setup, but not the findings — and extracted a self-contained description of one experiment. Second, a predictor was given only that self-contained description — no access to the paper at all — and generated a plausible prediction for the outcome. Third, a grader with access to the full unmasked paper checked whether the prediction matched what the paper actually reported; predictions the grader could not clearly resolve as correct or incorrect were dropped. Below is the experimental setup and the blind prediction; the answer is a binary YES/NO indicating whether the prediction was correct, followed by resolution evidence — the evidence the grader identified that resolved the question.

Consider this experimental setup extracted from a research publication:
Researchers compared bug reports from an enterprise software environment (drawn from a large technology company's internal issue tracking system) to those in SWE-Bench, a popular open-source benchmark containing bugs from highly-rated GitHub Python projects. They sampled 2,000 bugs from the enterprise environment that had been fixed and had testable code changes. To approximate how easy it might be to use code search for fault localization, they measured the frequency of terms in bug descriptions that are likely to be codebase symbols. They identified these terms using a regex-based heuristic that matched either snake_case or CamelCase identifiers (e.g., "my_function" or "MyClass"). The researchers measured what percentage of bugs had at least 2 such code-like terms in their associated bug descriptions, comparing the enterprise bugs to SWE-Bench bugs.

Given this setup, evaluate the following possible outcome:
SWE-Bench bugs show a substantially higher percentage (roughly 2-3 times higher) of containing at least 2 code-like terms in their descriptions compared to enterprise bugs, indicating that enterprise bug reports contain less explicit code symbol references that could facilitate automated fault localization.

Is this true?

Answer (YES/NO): YES